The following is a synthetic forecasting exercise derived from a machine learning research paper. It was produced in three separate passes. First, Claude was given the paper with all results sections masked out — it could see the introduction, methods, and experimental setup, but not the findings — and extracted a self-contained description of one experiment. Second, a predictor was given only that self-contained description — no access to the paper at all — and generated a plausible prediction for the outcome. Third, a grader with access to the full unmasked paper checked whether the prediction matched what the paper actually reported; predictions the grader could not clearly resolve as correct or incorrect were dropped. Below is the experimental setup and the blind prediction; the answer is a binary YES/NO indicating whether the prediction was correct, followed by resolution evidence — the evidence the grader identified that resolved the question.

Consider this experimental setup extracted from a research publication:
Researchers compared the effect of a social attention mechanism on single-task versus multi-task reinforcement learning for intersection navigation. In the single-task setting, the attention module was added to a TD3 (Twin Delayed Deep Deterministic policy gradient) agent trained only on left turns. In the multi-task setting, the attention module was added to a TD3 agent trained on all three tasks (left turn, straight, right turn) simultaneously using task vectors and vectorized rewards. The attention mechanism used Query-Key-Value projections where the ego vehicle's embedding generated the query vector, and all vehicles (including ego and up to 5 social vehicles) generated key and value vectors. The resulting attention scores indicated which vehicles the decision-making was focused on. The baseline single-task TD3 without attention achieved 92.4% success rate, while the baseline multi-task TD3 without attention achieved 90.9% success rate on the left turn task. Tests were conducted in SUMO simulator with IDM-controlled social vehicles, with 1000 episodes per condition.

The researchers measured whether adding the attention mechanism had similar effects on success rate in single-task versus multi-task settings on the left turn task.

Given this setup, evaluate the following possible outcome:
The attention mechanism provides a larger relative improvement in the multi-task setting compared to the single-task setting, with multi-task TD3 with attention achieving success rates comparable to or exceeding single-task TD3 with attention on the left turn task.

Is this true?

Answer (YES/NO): NO